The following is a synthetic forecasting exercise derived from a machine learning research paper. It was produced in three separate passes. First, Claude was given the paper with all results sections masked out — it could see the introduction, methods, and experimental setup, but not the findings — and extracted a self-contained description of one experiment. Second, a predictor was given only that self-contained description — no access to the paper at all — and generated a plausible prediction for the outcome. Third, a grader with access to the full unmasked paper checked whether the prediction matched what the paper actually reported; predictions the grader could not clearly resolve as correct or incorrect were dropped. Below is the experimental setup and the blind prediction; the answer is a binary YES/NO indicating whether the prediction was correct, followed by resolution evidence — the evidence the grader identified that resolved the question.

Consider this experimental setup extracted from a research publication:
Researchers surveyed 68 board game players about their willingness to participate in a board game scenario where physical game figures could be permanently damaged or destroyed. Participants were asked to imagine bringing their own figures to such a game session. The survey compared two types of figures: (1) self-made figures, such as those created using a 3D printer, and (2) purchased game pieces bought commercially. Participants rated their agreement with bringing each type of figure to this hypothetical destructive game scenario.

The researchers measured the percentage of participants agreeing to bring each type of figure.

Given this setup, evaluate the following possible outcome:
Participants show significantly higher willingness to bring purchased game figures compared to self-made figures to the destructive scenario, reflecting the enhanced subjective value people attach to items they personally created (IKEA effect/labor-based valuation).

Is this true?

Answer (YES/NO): NO